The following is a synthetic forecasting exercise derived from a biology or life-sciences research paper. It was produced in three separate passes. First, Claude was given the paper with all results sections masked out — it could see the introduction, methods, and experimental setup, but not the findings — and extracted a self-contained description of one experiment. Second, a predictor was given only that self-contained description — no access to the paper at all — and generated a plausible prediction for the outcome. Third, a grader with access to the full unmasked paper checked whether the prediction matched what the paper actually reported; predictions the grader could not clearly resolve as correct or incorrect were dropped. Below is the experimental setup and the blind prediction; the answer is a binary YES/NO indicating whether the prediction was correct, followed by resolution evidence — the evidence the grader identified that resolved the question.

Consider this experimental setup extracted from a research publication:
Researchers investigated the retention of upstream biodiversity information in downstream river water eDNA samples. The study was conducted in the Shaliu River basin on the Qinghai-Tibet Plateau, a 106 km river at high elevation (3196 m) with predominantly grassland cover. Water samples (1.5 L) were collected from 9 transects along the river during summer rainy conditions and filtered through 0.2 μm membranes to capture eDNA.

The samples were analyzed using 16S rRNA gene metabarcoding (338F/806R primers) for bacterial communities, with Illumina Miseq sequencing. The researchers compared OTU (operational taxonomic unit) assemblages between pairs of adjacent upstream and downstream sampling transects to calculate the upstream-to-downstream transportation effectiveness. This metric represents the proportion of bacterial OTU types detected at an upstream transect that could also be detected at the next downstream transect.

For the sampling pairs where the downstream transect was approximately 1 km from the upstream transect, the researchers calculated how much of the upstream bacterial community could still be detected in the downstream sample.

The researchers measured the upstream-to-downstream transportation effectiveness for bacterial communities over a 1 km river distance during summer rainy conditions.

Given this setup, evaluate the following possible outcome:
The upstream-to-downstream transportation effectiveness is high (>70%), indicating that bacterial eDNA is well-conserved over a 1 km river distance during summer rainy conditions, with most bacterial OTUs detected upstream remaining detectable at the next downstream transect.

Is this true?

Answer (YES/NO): YES